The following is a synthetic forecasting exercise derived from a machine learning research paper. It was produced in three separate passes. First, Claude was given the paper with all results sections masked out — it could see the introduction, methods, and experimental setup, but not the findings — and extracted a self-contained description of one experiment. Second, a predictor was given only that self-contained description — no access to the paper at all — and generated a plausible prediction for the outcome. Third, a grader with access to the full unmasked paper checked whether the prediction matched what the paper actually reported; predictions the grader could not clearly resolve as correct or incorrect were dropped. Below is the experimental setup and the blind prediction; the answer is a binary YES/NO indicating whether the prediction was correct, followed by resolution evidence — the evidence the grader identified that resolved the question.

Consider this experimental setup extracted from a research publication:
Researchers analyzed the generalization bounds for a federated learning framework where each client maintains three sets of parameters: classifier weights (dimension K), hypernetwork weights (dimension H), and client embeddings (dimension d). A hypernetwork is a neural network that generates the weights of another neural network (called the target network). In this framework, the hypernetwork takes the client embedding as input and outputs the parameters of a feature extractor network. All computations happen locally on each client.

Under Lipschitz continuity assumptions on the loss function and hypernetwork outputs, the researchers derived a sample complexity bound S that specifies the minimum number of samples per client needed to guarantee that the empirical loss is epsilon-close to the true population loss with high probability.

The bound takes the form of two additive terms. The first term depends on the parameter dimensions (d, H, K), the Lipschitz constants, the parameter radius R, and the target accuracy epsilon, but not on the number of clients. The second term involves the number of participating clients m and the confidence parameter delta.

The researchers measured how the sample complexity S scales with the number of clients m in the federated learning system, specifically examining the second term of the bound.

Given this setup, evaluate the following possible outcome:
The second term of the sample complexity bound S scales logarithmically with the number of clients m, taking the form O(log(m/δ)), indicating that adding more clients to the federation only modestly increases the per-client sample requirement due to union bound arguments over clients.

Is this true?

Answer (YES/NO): NO